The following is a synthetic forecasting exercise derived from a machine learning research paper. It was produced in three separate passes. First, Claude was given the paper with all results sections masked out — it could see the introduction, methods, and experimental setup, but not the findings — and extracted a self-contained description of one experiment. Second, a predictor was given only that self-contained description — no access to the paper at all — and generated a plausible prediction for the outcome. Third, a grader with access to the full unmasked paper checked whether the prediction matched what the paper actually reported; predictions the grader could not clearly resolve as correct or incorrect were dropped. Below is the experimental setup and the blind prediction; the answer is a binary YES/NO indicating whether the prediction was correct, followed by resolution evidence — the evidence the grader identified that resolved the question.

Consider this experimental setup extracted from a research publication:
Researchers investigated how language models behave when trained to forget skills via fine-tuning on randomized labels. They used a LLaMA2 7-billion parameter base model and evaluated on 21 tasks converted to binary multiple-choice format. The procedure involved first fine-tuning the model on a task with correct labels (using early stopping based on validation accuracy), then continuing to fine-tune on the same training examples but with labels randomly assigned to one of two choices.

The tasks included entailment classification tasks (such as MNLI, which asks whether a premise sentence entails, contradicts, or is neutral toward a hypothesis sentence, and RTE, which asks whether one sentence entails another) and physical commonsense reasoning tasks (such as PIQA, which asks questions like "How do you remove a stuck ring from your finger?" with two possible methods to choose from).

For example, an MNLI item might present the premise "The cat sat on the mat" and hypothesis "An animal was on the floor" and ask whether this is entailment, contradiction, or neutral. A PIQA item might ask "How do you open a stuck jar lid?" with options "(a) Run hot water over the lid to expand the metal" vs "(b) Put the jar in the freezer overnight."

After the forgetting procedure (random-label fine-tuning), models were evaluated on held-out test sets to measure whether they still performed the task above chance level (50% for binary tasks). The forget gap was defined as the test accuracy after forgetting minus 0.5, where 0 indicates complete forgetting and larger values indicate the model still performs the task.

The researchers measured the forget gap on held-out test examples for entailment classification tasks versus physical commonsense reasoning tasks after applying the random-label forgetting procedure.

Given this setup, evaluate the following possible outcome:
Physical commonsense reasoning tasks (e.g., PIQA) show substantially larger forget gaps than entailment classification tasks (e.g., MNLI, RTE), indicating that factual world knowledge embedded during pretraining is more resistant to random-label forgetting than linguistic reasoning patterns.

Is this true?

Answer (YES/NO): YES